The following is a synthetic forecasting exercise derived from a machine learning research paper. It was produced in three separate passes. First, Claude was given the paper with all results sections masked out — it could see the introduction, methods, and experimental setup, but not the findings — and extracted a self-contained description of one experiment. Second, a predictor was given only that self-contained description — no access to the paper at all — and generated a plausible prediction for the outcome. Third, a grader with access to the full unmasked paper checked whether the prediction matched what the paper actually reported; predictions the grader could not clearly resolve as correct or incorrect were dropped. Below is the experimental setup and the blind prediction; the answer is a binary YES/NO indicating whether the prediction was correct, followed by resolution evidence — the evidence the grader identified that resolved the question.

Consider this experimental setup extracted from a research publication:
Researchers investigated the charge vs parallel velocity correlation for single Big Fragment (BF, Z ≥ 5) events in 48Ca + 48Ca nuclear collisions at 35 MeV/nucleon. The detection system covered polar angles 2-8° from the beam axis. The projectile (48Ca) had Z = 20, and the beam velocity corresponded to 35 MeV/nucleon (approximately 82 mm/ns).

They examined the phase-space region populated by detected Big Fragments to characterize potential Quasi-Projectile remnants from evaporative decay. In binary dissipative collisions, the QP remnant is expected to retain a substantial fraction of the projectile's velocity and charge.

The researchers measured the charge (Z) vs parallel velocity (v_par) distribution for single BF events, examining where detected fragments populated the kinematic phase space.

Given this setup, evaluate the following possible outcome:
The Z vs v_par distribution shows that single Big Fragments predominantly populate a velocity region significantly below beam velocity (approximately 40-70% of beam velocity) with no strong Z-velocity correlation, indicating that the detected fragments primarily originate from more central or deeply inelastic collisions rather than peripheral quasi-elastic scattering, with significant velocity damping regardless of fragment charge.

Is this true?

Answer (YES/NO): NO